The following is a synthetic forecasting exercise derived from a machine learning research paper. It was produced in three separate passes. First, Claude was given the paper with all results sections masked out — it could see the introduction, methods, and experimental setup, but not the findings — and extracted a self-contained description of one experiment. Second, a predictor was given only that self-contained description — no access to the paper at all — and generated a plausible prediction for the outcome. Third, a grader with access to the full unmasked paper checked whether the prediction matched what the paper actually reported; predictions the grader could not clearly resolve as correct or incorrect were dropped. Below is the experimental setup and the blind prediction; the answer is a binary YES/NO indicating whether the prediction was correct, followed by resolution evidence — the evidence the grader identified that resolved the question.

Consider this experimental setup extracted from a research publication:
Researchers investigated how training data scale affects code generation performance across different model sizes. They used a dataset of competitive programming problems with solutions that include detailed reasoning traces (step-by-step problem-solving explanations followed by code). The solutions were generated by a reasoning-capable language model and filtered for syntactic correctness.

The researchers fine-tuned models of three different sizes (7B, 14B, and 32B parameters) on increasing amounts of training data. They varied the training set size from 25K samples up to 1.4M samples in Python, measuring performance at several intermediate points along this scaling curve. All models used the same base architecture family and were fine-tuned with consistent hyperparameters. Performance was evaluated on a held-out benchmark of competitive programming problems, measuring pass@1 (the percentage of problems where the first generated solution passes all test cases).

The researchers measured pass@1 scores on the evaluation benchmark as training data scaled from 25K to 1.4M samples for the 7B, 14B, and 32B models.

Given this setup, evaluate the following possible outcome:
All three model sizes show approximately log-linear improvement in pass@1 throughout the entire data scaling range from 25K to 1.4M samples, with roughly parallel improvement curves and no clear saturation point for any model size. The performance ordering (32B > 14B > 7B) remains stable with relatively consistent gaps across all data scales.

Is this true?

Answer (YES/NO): NO